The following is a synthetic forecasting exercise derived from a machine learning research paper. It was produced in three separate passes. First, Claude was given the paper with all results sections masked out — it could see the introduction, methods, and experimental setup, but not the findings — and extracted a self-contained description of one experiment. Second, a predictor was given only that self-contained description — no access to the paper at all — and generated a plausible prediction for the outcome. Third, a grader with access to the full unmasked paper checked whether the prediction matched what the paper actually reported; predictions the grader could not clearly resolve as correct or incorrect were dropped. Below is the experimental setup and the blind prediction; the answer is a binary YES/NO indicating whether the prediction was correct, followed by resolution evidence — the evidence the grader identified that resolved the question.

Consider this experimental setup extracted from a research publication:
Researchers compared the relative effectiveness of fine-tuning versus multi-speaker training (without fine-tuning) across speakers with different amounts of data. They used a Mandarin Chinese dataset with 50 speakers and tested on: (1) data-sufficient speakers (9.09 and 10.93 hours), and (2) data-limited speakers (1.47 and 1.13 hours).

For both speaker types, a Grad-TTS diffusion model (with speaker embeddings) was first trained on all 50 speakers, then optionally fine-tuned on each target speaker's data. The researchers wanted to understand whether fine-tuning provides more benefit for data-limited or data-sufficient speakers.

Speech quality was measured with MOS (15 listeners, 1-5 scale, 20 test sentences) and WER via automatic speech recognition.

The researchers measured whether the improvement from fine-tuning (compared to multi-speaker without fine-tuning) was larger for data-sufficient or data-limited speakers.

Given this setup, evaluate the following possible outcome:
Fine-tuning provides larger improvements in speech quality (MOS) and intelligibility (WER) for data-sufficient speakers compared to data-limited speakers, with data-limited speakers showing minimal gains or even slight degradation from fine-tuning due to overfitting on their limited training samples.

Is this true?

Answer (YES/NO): NO